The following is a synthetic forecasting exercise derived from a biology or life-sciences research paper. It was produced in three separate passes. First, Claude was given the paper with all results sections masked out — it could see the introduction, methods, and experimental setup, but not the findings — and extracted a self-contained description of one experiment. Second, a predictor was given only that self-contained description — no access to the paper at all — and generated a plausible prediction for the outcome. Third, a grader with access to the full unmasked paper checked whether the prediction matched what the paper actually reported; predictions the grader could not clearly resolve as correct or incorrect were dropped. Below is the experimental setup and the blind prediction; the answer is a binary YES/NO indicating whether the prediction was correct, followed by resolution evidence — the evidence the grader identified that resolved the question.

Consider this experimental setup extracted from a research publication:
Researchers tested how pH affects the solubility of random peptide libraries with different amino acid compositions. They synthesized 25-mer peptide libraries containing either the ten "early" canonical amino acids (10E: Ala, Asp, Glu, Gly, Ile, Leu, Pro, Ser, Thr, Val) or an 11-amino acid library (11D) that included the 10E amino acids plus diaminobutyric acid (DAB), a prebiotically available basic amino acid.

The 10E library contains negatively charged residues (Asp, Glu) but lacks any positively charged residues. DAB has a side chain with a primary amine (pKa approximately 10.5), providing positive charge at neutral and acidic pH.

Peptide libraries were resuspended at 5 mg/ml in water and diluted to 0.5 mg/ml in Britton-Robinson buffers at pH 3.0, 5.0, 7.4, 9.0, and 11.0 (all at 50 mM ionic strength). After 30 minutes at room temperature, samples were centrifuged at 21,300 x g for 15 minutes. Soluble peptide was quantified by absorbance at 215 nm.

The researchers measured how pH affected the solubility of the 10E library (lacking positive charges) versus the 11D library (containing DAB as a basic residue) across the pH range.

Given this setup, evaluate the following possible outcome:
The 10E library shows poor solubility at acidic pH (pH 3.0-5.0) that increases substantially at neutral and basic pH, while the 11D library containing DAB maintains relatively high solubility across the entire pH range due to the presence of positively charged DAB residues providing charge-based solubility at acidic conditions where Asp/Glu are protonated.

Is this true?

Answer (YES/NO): NO